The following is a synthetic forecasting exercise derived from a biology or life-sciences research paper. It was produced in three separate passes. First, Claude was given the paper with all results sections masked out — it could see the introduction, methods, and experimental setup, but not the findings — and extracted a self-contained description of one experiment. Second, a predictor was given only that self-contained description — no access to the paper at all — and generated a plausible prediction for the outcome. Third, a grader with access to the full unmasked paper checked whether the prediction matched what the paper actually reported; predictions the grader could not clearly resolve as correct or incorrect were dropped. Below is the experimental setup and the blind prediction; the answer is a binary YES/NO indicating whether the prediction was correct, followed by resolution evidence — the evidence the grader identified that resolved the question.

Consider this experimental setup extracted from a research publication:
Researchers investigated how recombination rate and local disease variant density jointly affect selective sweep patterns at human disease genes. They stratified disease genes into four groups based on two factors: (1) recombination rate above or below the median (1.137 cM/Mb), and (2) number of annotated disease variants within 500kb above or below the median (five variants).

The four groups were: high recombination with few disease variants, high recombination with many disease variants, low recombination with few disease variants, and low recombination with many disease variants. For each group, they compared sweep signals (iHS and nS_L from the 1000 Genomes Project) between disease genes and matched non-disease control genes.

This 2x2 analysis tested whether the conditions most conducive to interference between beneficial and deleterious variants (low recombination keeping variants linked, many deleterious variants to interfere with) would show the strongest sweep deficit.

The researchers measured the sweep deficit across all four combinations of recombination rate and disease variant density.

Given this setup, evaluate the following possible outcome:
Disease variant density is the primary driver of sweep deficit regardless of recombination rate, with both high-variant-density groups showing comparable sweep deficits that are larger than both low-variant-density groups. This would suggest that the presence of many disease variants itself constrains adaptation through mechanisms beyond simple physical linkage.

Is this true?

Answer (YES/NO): NO